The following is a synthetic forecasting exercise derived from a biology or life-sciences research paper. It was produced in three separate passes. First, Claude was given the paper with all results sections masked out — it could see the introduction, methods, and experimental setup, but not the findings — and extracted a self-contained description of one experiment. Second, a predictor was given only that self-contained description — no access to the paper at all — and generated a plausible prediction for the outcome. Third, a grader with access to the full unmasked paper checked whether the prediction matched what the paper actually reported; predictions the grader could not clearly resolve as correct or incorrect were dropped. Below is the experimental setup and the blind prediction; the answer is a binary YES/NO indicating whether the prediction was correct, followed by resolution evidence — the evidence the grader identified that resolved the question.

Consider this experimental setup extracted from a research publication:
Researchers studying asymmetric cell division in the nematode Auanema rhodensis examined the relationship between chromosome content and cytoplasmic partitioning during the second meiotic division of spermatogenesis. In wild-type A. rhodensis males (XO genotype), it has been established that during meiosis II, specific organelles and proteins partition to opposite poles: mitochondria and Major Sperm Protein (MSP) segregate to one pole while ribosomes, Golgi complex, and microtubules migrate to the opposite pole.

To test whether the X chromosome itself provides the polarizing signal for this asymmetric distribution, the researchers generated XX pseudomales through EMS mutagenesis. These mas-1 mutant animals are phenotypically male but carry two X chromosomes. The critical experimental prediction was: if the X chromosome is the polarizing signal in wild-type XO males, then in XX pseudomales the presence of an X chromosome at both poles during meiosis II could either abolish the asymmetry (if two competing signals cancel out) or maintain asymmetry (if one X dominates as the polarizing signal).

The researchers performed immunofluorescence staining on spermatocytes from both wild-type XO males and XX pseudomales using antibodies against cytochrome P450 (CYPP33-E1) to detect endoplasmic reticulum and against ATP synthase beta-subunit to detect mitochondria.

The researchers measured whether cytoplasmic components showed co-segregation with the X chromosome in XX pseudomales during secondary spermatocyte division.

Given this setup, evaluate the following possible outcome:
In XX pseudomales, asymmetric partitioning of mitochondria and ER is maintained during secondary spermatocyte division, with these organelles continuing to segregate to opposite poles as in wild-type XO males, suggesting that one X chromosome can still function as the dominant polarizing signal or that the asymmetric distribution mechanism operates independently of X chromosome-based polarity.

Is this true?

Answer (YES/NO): NO